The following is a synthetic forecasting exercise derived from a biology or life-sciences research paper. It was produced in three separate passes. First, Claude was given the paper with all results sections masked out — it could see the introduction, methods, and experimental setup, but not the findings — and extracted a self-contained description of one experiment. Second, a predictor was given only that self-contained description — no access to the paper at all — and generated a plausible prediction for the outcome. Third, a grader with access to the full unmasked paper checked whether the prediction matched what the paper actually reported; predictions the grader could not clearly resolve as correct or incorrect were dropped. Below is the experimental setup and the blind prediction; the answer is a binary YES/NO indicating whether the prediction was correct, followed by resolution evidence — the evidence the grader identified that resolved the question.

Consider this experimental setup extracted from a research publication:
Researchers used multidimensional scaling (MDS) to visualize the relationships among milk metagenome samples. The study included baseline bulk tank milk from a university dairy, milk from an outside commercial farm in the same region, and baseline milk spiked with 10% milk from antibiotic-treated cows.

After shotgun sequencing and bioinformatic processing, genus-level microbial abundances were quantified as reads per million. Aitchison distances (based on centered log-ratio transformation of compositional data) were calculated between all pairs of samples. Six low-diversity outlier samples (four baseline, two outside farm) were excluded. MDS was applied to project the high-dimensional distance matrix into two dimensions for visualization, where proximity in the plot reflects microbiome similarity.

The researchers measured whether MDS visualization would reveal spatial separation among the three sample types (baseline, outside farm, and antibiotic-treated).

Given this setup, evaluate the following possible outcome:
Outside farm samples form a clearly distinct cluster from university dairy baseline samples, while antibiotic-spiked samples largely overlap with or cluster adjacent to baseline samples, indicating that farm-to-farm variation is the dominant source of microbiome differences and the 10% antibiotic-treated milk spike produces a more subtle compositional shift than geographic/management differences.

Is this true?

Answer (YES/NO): NO